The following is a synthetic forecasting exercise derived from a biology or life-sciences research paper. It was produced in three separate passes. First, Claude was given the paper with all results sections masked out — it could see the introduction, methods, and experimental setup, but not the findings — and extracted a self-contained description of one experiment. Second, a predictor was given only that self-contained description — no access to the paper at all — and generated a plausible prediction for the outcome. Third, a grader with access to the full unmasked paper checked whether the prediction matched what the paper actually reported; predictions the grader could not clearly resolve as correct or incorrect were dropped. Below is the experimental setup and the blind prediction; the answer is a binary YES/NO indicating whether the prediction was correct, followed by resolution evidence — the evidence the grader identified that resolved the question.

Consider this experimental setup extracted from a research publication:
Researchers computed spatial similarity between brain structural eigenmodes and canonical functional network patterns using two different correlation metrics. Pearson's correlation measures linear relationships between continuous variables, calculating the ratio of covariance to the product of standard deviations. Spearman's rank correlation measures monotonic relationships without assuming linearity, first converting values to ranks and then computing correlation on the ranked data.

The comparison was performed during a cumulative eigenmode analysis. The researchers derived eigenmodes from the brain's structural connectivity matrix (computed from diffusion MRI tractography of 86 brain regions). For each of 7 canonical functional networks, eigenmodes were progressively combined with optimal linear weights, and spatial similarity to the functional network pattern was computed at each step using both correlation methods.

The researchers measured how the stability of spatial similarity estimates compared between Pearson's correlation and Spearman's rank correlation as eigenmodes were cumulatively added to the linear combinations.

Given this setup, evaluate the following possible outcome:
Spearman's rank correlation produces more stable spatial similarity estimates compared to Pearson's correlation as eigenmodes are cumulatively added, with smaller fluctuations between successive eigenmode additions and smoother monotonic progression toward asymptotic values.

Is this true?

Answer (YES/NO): NO